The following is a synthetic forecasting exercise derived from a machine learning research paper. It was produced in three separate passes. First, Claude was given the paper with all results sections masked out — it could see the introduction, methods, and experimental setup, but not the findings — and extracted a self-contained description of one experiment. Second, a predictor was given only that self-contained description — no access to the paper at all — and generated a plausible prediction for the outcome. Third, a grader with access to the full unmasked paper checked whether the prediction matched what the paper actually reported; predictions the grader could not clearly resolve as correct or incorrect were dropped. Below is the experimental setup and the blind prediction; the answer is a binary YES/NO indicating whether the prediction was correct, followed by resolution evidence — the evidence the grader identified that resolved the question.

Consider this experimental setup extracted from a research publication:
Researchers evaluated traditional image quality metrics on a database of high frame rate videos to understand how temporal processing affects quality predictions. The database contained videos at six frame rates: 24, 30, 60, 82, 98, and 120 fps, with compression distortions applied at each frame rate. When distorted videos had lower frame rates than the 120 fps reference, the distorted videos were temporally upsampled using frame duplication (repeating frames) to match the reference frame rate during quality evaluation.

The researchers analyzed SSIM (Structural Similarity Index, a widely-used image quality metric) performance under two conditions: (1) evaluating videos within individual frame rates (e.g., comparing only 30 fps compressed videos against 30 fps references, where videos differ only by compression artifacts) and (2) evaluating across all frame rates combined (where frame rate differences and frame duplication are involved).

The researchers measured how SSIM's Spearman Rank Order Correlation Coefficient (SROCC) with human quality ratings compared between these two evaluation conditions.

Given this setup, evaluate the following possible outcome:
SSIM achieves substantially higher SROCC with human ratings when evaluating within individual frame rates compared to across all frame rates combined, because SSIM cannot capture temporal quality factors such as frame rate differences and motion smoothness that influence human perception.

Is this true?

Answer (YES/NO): YES